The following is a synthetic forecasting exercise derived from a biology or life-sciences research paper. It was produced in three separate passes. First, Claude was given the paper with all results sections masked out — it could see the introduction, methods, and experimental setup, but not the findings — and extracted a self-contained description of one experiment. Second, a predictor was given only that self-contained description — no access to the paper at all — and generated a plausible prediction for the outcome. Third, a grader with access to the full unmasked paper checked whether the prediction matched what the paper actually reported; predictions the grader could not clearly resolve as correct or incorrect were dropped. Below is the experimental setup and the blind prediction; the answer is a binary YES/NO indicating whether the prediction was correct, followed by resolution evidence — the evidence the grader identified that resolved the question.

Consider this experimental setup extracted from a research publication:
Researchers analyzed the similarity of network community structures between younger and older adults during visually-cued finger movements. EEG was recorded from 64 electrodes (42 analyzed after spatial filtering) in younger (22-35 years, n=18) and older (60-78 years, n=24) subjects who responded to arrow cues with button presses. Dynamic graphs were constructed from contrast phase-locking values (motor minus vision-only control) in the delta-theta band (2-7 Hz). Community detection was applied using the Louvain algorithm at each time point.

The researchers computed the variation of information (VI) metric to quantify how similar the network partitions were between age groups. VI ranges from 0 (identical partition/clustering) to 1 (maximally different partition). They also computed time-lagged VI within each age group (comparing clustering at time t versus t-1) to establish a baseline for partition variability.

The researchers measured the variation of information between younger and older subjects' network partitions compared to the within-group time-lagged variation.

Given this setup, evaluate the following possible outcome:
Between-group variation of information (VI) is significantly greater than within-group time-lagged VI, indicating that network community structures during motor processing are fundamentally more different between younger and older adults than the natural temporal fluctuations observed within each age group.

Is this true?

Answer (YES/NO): NO